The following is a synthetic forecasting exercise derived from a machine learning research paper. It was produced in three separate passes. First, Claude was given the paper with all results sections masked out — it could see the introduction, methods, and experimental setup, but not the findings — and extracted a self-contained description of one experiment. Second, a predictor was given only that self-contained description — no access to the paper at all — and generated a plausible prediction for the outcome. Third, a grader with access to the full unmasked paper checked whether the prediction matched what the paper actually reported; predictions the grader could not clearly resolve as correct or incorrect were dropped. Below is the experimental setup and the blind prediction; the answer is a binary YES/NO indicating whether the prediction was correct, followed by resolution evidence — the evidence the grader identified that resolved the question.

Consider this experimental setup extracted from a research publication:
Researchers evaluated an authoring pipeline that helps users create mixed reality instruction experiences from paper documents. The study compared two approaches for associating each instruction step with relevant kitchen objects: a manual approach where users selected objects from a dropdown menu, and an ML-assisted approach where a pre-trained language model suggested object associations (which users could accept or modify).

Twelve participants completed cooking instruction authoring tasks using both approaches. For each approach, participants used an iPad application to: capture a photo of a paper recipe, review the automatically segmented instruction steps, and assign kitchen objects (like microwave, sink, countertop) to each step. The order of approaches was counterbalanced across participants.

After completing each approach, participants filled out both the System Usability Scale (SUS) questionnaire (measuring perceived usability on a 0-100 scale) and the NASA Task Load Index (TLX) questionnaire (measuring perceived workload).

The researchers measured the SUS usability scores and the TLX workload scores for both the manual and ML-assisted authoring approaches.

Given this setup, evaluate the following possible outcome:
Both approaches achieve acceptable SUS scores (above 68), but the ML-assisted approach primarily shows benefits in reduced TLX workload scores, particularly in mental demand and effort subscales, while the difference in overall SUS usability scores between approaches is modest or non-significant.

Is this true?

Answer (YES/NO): NO